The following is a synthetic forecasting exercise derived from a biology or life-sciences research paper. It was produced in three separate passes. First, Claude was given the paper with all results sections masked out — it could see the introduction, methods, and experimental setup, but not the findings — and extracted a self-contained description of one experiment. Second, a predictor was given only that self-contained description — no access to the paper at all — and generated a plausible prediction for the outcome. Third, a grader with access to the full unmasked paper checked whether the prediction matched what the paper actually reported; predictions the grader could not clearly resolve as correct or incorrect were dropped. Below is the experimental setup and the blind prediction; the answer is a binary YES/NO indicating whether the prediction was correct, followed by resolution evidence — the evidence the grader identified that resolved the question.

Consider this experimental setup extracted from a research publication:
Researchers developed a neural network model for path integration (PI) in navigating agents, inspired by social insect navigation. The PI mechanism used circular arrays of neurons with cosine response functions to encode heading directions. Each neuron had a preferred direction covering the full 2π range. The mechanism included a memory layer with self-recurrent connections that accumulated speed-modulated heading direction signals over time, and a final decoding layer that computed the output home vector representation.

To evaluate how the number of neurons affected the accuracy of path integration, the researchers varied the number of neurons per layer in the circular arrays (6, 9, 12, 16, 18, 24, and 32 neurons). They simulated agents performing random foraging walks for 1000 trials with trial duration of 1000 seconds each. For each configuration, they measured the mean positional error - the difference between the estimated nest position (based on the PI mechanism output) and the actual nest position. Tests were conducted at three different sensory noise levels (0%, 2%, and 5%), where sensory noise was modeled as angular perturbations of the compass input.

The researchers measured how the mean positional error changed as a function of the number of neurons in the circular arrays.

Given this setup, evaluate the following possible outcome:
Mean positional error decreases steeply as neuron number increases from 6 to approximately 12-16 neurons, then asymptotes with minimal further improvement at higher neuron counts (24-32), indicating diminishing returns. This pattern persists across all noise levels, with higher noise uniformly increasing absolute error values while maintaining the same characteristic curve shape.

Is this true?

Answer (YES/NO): NO